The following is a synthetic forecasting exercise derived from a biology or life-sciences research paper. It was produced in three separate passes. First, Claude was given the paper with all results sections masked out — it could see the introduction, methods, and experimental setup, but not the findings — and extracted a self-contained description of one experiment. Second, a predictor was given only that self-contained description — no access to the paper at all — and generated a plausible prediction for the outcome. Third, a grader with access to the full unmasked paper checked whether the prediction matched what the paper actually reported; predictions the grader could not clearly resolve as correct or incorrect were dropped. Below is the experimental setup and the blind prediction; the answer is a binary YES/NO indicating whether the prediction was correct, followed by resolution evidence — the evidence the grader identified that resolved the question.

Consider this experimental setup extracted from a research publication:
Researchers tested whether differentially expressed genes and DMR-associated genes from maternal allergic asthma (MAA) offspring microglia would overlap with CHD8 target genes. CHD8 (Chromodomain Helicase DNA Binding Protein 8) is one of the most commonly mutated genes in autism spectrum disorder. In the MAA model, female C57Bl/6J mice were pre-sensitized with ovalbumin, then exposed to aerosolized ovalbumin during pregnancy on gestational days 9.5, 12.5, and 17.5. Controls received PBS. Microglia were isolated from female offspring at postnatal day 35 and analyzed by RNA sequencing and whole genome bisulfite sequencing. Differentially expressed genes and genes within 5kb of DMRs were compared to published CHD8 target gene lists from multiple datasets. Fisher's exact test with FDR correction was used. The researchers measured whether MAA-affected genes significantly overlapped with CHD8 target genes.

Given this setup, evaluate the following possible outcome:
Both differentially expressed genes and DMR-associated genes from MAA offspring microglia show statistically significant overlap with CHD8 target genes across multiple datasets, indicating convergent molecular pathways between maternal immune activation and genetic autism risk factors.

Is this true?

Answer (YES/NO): NO